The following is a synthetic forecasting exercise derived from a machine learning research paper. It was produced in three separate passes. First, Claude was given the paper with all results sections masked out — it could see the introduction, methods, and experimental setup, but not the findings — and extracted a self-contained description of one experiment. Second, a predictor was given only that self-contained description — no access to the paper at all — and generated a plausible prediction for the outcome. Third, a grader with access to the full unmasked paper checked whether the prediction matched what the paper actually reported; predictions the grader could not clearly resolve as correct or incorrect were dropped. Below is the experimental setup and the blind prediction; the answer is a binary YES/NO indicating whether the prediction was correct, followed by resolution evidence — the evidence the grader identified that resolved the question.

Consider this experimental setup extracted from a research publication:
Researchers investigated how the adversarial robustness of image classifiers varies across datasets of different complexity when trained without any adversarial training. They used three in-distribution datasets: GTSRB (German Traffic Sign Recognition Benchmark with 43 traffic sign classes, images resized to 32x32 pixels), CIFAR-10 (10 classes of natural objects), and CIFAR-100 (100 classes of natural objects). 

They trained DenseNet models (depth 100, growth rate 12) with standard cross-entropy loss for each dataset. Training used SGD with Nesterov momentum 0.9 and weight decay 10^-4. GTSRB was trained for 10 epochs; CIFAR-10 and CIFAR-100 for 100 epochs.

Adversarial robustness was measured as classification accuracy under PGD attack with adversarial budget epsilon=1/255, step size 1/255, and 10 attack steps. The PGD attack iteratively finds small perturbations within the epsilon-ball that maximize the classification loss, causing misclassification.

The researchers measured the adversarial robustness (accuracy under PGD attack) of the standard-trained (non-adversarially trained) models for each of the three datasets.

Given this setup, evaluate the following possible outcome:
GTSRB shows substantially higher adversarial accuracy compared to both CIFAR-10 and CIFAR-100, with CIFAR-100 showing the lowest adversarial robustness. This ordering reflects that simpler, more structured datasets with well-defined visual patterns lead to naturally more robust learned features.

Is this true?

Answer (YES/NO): YES